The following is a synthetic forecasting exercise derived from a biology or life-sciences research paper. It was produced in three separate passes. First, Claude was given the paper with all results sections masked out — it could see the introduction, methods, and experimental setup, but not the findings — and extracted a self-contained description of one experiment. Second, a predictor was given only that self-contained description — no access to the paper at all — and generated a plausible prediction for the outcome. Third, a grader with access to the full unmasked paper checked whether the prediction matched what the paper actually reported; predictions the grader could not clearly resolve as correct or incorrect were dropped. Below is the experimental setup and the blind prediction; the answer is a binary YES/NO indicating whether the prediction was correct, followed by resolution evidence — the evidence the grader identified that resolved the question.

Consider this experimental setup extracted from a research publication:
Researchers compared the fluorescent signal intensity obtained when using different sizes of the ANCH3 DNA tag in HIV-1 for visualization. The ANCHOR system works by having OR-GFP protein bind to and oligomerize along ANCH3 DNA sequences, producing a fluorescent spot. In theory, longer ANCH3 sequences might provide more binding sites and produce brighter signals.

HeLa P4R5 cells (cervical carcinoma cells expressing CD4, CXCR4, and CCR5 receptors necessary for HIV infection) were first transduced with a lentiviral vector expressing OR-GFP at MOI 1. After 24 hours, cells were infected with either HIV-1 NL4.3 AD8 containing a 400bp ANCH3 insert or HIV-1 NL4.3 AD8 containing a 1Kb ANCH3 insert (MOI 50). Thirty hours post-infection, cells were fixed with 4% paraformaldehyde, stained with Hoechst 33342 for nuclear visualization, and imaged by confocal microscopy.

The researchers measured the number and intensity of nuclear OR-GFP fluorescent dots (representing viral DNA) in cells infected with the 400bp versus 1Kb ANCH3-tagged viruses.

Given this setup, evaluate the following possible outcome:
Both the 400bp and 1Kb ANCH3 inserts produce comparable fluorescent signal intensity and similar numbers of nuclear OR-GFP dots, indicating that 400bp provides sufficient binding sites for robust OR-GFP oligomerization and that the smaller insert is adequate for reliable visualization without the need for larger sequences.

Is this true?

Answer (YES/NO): YES